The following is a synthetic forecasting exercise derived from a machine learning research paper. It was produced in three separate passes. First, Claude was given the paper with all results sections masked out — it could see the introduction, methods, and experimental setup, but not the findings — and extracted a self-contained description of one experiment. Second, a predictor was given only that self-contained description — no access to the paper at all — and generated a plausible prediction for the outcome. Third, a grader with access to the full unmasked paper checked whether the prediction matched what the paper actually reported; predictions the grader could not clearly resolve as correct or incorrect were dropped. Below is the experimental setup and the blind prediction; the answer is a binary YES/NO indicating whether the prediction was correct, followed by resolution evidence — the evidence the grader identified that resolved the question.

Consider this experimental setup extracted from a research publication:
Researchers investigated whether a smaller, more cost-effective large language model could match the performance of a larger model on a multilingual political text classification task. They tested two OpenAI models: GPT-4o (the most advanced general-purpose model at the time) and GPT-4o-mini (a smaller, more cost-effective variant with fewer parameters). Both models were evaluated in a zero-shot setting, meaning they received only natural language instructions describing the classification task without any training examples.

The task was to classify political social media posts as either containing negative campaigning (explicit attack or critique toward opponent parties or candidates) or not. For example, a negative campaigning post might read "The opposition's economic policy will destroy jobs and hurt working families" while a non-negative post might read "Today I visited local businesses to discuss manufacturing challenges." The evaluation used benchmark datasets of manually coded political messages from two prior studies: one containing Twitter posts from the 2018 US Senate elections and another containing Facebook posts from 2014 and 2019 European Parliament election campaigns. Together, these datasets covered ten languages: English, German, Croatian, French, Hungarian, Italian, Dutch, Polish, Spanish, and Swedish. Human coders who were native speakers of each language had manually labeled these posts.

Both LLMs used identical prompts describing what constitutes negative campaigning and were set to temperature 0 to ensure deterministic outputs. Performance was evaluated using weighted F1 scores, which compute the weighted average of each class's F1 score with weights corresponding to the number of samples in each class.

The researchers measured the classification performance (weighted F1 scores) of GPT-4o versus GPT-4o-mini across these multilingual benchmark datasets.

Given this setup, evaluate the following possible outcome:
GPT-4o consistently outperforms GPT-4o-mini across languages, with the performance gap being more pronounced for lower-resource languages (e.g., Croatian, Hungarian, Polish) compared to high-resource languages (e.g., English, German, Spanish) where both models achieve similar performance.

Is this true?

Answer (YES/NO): NO